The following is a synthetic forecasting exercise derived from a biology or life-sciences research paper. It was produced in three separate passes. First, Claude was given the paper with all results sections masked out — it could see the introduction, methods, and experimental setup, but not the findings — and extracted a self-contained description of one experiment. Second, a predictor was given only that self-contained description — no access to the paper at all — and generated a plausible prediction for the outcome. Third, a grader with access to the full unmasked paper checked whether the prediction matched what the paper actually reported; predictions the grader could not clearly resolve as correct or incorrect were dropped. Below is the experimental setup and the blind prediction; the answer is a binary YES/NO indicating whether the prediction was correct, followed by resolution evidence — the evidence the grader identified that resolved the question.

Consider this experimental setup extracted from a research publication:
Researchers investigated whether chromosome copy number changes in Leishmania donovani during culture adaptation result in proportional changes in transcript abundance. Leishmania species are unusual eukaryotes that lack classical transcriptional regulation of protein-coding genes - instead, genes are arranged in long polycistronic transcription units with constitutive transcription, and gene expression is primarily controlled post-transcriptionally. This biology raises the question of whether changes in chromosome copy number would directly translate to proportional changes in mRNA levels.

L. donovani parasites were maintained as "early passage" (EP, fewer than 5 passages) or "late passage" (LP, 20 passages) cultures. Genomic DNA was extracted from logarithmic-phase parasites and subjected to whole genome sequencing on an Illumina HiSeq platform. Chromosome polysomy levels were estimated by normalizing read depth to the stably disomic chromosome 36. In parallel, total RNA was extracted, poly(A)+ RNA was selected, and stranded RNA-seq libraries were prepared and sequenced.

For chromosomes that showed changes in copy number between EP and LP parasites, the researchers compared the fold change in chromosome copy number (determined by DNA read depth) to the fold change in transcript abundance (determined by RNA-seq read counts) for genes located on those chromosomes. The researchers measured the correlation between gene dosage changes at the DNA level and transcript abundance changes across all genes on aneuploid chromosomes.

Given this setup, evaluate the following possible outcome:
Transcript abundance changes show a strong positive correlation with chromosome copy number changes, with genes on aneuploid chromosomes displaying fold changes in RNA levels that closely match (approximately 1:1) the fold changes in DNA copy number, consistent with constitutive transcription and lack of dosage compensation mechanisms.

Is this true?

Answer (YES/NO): NO